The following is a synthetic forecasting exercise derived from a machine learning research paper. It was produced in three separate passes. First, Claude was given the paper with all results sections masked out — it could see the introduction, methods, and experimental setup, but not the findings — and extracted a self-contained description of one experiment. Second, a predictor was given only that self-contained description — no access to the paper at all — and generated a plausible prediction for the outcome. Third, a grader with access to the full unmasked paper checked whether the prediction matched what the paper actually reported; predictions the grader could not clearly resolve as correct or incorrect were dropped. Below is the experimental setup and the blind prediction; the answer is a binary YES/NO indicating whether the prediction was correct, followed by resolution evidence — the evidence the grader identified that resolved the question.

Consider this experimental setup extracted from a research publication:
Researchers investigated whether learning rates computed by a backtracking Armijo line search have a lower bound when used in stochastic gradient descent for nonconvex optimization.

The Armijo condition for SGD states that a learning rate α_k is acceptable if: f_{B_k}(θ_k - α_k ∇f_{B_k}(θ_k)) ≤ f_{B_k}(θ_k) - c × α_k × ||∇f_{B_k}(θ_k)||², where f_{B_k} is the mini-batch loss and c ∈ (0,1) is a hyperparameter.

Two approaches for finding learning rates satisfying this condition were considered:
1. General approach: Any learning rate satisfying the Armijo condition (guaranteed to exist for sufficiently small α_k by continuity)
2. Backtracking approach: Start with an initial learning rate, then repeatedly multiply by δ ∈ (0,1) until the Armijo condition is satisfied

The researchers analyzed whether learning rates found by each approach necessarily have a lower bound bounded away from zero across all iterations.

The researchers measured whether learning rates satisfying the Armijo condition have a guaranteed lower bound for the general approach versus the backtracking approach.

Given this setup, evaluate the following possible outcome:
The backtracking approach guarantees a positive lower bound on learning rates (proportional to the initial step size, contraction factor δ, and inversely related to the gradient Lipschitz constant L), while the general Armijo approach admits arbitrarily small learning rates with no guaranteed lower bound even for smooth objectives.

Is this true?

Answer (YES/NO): NO